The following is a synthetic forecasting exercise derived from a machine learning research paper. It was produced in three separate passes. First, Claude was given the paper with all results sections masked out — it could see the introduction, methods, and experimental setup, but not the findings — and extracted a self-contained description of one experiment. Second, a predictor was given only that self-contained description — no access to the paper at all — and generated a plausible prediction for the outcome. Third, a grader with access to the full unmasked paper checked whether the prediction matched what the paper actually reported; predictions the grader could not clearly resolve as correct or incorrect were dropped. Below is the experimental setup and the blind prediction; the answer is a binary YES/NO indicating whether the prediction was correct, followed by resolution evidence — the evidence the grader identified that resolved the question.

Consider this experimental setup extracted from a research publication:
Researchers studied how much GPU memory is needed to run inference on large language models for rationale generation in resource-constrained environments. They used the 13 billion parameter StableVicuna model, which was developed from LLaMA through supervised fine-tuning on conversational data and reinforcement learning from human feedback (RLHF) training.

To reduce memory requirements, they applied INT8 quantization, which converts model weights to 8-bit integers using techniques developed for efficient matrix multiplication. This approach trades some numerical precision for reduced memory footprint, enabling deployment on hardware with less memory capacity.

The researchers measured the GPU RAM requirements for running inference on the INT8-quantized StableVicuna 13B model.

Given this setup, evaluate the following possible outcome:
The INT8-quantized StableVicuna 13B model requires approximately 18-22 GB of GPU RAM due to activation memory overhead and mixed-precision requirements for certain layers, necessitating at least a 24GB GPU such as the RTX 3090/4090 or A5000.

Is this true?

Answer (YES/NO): YES